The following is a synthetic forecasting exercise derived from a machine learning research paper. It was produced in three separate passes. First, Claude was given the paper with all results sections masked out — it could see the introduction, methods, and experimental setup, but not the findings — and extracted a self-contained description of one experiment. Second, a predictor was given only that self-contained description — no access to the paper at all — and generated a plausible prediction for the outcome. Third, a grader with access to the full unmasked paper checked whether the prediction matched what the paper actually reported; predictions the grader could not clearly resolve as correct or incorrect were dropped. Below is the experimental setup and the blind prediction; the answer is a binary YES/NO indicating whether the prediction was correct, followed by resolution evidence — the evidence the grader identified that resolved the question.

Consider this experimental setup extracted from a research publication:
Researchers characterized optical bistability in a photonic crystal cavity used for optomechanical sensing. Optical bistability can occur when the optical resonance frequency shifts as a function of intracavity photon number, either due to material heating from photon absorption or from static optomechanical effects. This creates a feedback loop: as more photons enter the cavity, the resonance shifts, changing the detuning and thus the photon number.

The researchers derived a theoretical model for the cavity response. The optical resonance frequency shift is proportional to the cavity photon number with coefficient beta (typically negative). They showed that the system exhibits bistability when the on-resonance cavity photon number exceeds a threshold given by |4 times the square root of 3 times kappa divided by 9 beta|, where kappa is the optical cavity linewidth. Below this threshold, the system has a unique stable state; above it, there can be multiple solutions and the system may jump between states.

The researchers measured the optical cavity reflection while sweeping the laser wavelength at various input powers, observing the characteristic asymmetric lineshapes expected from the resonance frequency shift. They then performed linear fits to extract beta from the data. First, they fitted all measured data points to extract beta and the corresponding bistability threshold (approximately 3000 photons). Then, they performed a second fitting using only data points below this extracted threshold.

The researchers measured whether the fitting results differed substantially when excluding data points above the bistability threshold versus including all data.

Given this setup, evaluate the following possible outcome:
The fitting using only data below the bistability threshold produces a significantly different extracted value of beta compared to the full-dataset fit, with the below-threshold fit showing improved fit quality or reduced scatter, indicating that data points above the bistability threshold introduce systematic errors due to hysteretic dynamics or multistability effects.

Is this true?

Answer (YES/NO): NO